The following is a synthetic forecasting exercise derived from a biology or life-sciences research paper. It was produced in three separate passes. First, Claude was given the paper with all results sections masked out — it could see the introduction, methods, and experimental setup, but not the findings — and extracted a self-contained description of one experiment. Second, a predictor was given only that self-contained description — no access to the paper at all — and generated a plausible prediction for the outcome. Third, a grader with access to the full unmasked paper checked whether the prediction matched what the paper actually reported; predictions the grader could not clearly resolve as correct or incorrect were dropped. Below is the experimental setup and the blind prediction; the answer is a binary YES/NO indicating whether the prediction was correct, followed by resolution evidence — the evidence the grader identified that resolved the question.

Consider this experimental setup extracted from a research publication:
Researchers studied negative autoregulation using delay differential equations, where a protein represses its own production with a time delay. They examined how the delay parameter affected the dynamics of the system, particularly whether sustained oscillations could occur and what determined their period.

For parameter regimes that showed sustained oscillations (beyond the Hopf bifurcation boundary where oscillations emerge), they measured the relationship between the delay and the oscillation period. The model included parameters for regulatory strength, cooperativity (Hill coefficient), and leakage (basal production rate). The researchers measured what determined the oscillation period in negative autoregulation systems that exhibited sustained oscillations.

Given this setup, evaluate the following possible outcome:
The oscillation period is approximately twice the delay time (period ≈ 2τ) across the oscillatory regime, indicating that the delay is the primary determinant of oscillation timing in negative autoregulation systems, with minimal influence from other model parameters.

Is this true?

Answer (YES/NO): NO